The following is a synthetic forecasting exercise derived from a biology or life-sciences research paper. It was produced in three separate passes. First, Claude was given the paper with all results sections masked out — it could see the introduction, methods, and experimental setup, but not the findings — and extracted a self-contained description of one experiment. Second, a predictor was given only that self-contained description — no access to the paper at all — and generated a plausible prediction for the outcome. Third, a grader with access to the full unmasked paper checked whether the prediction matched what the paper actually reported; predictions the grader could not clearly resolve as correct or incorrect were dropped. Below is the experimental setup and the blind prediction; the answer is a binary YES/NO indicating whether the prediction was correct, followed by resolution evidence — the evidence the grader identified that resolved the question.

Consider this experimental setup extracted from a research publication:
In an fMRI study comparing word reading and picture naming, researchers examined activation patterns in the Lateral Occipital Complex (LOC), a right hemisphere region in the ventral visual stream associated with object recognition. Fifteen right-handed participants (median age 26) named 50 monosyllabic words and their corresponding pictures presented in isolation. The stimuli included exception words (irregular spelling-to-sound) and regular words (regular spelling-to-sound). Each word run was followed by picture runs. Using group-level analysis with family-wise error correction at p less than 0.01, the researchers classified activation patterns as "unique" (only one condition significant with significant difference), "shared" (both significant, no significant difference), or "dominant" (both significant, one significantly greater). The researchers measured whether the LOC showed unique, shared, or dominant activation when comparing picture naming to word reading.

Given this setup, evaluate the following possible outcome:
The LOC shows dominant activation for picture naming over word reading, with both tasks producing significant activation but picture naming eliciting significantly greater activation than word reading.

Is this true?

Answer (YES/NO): YES